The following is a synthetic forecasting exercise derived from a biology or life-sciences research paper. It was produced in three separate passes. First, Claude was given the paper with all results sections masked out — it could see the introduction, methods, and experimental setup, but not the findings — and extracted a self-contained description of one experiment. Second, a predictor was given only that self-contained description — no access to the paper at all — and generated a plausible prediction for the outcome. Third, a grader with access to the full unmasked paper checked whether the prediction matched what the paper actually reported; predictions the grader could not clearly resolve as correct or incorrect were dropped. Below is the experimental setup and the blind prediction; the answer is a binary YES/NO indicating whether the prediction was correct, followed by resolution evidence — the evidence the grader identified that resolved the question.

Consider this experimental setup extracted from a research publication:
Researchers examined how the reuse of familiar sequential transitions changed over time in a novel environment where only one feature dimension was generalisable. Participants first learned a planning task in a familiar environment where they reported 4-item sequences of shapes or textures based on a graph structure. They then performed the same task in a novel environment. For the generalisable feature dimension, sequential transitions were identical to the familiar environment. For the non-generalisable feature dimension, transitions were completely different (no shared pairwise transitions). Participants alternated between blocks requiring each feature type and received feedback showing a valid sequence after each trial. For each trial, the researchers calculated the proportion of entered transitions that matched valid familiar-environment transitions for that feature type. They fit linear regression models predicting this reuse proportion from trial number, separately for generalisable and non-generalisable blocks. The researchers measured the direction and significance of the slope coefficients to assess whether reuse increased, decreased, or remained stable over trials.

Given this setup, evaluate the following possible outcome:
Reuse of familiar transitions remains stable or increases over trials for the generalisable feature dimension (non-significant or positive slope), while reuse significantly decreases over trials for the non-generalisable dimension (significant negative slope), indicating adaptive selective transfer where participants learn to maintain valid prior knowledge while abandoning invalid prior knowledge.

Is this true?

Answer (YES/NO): YES